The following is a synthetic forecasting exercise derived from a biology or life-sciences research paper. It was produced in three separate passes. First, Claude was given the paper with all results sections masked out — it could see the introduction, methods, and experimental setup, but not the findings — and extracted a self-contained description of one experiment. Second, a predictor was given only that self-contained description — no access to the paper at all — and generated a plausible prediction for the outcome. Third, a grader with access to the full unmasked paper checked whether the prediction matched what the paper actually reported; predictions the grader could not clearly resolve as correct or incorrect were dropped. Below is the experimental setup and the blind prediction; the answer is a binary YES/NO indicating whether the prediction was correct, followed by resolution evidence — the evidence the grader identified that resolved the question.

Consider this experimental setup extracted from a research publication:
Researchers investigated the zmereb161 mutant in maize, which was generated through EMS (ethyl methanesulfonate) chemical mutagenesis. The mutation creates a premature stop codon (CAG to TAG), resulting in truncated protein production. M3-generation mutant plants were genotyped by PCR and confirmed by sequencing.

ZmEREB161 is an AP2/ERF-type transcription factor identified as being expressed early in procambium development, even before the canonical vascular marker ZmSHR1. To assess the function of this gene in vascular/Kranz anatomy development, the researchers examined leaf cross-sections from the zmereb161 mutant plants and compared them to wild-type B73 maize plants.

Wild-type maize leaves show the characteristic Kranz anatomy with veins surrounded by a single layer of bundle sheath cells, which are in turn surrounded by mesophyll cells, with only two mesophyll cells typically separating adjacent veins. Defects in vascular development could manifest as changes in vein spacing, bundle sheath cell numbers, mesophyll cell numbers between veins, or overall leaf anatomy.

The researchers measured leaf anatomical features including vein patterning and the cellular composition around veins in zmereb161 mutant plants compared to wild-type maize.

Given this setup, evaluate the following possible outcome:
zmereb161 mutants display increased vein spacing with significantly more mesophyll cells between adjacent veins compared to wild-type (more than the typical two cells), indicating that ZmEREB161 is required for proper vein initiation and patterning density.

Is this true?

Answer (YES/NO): NO